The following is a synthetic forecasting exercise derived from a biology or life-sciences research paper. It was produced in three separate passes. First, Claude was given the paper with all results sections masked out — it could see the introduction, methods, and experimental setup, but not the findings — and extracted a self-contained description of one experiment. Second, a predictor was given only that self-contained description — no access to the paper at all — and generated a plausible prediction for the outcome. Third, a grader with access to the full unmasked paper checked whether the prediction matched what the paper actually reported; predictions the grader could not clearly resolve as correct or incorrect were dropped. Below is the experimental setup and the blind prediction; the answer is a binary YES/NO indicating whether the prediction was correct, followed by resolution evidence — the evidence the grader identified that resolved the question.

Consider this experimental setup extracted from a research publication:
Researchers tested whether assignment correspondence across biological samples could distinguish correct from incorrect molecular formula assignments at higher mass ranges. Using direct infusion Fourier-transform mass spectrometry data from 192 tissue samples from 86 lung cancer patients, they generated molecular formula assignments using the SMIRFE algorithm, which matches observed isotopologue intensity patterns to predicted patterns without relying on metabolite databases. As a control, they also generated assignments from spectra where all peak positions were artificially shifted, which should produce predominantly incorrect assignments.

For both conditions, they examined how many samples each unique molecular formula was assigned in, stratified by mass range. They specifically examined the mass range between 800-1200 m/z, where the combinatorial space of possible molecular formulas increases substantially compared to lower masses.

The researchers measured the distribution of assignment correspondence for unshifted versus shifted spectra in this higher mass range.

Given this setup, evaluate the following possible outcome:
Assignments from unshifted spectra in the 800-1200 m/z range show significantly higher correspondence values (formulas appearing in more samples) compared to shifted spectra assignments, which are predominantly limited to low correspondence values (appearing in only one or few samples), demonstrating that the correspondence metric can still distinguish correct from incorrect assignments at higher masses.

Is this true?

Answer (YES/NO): YES